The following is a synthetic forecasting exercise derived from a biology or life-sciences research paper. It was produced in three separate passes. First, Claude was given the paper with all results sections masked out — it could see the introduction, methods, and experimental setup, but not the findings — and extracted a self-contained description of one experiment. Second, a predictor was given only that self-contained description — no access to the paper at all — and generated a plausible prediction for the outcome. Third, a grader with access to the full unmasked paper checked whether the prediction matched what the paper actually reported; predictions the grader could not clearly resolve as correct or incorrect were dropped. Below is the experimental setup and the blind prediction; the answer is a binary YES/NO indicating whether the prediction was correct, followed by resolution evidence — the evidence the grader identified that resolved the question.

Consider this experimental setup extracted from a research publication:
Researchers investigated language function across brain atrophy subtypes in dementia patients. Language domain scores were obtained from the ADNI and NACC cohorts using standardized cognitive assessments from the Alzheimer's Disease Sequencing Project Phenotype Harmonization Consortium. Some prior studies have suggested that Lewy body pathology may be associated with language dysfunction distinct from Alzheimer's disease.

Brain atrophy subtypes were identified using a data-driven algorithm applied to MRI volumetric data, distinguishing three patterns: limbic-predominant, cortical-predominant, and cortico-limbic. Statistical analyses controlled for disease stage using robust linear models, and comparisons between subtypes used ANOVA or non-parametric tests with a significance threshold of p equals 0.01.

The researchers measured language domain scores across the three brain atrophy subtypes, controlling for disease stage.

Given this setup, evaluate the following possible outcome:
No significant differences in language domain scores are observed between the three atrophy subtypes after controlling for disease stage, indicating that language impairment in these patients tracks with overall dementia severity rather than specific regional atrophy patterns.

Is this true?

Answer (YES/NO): YES